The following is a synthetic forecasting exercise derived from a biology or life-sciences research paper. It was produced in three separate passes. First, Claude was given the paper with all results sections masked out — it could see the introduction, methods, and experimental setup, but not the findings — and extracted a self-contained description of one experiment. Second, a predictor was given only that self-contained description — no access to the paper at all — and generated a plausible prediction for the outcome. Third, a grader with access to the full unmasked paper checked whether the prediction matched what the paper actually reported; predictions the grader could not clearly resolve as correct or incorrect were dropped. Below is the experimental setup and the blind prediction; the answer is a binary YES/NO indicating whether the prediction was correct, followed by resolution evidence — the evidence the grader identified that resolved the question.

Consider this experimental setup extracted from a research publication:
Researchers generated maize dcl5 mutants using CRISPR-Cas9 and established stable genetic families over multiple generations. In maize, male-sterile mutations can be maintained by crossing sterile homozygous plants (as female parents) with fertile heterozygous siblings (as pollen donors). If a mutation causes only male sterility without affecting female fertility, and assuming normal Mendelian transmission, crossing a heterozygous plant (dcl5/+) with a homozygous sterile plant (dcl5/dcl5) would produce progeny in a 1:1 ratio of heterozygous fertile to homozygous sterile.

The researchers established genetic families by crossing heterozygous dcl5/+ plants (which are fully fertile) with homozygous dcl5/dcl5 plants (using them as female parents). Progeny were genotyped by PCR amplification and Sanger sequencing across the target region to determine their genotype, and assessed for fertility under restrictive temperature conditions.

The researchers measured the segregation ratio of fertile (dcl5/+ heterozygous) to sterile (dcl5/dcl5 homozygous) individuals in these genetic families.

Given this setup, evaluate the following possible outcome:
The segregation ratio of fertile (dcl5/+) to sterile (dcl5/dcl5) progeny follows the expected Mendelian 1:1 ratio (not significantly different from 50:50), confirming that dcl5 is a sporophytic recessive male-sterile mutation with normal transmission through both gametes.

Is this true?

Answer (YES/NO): YES